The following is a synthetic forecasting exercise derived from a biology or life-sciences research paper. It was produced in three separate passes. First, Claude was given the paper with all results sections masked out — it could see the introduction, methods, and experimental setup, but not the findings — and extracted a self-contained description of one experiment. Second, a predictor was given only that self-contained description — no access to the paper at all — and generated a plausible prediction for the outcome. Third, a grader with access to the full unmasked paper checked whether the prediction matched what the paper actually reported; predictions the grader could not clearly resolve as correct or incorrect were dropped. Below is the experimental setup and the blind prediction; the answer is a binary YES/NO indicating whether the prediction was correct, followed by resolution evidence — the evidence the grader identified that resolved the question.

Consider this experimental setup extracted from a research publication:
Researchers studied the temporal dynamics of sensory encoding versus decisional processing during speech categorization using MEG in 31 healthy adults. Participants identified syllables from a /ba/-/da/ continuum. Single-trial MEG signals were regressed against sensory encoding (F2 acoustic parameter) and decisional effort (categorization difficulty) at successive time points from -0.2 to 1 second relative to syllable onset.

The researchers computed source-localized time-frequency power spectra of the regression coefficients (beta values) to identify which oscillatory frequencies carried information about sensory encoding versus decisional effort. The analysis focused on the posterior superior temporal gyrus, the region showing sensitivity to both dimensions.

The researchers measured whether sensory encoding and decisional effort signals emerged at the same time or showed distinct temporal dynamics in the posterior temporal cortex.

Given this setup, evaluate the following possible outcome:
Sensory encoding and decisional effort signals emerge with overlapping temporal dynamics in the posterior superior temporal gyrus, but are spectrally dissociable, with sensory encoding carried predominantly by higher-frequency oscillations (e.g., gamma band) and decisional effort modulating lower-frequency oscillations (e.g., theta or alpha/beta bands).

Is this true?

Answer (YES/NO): NO